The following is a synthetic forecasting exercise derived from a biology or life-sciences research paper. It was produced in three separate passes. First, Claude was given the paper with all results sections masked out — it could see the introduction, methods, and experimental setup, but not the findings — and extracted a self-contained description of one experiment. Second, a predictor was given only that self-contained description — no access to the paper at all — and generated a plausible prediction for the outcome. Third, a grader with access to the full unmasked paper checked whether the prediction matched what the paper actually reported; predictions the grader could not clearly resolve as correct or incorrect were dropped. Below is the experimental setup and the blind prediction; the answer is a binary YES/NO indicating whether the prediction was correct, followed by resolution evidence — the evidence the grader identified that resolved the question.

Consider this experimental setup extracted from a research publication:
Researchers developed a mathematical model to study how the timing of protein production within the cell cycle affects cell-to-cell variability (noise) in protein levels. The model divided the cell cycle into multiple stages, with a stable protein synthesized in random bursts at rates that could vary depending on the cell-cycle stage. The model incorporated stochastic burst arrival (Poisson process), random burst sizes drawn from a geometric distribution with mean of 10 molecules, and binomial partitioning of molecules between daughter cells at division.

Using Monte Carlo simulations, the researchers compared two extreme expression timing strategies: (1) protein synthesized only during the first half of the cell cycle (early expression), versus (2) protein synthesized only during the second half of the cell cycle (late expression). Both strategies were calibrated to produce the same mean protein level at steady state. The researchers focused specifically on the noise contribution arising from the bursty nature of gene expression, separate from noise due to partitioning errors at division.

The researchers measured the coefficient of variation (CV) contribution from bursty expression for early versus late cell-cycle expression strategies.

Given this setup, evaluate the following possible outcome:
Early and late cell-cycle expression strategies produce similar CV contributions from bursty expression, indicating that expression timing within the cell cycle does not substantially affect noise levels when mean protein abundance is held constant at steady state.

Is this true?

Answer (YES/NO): NO